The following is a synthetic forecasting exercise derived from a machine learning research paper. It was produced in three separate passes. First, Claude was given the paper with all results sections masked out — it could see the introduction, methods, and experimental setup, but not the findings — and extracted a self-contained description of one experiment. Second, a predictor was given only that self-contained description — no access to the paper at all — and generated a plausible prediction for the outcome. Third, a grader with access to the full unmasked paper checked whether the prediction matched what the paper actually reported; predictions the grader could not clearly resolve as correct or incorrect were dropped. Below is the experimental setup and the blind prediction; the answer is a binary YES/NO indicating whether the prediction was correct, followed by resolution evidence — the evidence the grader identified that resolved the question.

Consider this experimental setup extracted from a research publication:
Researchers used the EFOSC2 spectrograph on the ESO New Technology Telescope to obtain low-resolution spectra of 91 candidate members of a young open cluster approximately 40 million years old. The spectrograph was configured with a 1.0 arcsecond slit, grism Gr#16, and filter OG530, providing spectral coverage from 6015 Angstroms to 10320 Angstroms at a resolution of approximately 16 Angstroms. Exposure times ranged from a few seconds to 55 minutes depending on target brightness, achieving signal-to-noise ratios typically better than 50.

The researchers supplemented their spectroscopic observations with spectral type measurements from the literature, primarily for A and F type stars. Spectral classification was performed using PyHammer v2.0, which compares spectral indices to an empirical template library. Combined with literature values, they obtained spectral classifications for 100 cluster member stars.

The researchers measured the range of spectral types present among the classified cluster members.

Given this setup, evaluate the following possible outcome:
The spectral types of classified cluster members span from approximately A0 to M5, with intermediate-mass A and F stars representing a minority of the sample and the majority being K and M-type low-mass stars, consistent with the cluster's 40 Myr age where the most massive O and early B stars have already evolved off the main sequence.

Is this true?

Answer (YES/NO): NO